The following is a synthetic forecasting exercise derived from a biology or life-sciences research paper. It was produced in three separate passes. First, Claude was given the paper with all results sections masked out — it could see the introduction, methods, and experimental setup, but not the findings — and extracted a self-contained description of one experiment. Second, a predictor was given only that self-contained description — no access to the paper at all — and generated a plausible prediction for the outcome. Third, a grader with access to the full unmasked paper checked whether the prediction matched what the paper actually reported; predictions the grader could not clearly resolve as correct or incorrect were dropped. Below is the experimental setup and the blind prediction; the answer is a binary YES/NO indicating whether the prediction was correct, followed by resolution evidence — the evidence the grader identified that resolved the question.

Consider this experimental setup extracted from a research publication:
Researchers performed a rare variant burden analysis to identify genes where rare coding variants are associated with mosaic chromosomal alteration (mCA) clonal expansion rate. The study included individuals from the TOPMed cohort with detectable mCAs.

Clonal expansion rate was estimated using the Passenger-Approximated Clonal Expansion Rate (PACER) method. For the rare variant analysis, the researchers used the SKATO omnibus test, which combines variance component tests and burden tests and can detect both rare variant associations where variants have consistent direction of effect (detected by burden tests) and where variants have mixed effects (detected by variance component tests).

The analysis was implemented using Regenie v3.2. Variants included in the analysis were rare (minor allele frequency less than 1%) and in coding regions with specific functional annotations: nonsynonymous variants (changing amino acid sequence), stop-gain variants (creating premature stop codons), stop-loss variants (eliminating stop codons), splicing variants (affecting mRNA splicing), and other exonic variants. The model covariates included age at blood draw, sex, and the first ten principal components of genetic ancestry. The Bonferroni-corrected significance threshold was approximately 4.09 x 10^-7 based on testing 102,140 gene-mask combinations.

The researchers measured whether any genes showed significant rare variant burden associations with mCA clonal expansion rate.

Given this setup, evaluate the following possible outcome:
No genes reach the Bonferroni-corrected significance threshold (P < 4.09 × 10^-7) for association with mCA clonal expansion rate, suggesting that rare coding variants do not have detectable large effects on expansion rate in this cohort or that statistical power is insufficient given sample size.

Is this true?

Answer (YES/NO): YES